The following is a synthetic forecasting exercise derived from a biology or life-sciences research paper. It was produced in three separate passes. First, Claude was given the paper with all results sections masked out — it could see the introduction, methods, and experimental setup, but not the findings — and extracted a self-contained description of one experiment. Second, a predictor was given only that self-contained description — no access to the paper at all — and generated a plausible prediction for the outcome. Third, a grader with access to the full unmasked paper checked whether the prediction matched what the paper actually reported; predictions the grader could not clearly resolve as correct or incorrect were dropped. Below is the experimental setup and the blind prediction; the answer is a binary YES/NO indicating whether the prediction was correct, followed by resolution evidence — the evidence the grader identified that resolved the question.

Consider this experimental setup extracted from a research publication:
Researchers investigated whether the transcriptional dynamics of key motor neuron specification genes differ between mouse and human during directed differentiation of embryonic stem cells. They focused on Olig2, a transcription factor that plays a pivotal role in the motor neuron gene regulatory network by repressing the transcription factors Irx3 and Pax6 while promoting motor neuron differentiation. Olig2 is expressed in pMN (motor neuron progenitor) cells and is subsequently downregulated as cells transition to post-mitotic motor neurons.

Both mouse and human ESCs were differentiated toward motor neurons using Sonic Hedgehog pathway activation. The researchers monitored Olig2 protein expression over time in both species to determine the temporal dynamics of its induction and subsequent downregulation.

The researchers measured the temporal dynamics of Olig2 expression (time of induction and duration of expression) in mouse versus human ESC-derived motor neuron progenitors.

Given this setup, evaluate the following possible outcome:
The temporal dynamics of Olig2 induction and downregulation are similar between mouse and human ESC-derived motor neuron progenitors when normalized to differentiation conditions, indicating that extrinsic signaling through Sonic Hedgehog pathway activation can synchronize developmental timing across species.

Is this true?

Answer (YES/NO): NO